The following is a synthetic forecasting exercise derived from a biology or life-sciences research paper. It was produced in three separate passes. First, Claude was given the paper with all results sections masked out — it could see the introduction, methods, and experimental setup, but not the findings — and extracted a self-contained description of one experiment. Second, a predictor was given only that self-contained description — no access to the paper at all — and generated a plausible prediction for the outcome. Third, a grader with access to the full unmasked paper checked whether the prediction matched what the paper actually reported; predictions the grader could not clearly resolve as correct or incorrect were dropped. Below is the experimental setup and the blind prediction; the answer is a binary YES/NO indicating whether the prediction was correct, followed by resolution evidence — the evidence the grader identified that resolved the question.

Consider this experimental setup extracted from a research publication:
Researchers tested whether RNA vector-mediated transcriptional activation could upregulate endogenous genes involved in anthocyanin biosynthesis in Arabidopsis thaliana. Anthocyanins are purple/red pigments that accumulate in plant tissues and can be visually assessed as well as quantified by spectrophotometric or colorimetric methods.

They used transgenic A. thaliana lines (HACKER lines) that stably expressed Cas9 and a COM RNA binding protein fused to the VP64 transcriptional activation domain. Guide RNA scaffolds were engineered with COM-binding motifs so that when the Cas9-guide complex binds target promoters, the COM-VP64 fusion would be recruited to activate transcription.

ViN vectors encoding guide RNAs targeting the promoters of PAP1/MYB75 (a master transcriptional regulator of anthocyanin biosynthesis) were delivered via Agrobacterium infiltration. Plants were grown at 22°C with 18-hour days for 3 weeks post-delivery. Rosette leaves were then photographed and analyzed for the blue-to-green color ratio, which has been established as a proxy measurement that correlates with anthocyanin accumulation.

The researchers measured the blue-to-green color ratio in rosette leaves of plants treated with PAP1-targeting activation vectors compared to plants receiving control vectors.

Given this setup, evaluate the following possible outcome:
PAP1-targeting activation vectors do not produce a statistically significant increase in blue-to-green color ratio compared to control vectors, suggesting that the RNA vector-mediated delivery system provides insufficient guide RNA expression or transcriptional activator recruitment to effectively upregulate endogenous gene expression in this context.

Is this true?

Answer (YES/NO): NO